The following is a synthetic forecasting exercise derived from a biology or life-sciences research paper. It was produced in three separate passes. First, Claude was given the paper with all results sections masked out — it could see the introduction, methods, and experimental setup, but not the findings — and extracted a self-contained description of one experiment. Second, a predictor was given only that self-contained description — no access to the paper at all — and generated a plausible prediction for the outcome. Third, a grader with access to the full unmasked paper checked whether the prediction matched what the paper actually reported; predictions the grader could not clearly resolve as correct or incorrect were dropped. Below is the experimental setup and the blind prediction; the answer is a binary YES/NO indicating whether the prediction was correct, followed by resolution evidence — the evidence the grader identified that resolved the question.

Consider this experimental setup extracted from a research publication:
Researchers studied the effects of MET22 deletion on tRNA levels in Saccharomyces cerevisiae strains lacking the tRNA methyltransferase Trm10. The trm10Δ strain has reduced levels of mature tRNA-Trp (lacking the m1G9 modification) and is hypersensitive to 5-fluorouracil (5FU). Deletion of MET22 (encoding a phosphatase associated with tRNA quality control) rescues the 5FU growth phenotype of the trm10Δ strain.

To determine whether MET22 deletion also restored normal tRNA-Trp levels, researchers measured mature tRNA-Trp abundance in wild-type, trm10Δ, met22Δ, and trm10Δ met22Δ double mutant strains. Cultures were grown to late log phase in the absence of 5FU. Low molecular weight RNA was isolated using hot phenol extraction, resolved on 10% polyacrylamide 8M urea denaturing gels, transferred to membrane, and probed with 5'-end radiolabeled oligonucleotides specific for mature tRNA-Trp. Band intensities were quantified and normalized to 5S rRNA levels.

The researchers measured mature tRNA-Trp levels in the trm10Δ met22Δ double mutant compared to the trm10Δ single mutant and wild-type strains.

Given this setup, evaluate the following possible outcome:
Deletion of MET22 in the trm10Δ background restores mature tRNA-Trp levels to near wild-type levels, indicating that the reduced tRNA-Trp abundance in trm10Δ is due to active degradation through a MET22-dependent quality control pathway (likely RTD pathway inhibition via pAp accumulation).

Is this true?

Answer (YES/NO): NO